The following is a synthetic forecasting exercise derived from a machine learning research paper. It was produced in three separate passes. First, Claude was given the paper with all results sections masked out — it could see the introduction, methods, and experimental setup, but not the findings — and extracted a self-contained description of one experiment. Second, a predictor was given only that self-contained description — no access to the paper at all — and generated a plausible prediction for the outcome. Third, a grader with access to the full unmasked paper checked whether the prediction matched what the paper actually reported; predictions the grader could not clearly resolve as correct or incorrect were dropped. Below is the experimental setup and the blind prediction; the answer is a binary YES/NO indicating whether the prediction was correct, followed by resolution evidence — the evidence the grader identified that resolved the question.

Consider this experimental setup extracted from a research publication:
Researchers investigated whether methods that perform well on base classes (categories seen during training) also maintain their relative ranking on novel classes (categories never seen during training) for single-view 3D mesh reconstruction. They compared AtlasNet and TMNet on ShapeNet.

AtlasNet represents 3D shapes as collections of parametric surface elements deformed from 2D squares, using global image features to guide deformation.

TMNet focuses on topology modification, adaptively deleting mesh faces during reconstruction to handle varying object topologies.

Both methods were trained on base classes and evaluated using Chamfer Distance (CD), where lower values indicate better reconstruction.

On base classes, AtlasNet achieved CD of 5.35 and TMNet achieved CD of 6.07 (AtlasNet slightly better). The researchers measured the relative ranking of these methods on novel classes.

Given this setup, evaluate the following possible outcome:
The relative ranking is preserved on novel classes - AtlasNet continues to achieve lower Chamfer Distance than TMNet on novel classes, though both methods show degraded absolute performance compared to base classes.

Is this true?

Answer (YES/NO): YES